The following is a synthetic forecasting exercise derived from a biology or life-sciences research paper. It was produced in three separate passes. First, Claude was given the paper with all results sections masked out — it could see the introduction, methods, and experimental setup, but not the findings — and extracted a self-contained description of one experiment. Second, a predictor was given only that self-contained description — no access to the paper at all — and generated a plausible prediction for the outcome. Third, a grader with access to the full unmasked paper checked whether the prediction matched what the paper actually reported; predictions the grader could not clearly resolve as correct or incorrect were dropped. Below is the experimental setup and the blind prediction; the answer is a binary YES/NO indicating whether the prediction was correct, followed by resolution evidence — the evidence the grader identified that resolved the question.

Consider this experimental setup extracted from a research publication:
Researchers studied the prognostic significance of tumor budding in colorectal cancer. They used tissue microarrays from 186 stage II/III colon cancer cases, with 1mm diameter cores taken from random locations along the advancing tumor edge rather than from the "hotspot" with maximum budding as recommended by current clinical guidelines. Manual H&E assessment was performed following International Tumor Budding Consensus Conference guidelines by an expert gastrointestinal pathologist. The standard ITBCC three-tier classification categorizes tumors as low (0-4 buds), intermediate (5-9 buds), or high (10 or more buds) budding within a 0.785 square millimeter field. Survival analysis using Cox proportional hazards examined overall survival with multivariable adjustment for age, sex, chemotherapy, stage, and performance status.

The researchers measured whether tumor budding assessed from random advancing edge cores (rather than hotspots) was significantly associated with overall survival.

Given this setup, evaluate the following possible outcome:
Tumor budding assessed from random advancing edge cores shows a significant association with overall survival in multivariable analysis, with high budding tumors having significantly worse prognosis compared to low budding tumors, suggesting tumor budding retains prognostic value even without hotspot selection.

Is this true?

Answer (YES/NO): NO